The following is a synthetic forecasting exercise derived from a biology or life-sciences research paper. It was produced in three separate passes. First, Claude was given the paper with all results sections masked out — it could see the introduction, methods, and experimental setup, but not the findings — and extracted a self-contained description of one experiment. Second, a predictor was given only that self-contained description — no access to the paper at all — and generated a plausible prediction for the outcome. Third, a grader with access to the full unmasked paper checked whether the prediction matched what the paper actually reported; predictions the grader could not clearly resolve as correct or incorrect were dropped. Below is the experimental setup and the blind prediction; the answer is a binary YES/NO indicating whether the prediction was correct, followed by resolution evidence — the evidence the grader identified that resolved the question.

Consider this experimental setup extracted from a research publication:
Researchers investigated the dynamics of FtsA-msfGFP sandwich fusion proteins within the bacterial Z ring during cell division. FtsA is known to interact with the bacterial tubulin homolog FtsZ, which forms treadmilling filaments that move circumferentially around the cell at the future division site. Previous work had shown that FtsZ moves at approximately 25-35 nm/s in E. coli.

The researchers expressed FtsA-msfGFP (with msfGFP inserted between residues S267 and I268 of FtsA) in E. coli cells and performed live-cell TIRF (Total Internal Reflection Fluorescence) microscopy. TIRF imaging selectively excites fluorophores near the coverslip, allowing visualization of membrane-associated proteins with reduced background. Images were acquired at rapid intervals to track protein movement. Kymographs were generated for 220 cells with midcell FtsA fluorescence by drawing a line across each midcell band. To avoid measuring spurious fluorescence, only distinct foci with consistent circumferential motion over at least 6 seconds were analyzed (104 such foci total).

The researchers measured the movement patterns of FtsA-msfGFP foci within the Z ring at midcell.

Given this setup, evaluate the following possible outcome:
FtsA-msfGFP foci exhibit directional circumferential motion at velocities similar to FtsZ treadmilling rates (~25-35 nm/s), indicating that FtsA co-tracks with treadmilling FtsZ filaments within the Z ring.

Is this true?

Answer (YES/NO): YES